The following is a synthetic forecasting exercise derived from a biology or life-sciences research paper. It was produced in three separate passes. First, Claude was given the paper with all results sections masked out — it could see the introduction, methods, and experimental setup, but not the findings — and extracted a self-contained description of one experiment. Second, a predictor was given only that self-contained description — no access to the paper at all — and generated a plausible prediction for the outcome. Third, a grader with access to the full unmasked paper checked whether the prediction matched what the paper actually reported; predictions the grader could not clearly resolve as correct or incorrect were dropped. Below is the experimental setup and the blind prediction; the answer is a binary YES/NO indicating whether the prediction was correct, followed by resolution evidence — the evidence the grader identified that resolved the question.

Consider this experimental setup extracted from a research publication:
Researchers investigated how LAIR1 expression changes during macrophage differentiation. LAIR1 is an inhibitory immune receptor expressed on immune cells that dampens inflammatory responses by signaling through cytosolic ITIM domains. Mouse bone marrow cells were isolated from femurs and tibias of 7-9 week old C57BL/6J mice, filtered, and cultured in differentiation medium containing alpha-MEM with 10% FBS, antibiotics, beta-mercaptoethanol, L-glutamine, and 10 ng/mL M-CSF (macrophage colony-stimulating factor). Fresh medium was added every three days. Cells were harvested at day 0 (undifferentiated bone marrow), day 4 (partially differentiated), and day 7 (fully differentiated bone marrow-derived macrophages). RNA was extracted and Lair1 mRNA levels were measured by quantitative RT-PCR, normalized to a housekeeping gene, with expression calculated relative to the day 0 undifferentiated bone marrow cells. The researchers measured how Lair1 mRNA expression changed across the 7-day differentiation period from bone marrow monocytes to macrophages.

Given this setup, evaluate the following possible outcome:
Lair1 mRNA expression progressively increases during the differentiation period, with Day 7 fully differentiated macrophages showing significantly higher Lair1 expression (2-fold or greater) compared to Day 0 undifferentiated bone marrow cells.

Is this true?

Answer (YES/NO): YES